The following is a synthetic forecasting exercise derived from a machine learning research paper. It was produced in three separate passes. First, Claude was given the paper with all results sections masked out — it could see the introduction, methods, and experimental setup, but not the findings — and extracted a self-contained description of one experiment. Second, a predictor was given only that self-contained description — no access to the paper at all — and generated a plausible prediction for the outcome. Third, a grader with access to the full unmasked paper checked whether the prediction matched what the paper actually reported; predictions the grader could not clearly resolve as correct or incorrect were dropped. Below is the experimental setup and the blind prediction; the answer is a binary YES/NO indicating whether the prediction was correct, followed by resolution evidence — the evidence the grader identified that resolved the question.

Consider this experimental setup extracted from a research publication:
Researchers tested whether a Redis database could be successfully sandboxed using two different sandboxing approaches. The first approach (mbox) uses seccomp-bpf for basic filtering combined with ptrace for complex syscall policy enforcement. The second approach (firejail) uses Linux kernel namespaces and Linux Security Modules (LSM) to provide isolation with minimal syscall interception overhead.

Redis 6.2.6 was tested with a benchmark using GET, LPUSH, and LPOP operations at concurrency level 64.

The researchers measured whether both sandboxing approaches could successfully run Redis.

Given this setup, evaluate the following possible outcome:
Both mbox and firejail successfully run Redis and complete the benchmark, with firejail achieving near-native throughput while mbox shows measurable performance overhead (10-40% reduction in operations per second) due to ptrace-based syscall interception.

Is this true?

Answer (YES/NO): NO